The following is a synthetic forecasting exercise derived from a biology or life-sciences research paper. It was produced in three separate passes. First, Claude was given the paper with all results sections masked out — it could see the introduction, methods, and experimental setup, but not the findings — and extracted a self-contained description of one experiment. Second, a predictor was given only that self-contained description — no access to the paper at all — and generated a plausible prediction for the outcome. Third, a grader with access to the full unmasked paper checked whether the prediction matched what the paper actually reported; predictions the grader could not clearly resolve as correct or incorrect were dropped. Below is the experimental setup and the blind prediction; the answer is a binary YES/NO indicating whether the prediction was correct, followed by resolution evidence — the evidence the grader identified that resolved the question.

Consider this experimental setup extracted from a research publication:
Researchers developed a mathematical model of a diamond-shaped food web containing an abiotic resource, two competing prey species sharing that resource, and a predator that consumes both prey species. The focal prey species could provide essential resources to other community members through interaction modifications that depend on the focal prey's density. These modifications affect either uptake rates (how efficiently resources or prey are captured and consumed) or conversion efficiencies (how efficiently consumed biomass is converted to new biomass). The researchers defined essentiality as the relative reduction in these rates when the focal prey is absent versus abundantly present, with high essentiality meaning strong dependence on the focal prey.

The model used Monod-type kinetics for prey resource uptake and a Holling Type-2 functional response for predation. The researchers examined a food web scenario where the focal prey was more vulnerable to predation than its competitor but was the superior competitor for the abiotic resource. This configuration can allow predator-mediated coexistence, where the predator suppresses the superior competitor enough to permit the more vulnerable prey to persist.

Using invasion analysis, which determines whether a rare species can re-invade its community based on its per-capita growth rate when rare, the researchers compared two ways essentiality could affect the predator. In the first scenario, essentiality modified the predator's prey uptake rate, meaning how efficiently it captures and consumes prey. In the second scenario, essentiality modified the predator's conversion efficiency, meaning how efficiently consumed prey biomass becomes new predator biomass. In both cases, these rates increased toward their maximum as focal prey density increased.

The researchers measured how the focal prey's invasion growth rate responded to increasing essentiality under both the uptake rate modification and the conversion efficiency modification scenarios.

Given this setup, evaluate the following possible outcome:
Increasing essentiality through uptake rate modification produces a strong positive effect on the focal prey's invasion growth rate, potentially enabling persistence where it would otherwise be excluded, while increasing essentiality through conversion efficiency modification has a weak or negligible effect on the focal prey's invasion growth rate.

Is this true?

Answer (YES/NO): NO